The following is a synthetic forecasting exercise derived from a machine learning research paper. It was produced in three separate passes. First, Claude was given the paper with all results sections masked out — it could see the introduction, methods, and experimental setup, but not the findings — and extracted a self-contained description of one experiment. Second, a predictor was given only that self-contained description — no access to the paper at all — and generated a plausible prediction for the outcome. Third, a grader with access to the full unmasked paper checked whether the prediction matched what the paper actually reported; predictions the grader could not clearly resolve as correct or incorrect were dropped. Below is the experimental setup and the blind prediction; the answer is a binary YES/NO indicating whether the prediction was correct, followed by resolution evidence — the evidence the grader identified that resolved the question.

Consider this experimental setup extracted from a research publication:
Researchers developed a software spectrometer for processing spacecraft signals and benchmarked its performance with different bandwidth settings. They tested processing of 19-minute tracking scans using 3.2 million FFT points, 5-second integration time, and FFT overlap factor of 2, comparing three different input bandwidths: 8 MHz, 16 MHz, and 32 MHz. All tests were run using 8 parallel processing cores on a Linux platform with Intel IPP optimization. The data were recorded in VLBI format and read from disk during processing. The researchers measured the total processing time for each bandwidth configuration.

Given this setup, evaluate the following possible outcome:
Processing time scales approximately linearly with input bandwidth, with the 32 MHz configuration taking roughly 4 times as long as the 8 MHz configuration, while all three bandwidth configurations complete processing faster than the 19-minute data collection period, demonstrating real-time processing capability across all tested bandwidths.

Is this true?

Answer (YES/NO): NO